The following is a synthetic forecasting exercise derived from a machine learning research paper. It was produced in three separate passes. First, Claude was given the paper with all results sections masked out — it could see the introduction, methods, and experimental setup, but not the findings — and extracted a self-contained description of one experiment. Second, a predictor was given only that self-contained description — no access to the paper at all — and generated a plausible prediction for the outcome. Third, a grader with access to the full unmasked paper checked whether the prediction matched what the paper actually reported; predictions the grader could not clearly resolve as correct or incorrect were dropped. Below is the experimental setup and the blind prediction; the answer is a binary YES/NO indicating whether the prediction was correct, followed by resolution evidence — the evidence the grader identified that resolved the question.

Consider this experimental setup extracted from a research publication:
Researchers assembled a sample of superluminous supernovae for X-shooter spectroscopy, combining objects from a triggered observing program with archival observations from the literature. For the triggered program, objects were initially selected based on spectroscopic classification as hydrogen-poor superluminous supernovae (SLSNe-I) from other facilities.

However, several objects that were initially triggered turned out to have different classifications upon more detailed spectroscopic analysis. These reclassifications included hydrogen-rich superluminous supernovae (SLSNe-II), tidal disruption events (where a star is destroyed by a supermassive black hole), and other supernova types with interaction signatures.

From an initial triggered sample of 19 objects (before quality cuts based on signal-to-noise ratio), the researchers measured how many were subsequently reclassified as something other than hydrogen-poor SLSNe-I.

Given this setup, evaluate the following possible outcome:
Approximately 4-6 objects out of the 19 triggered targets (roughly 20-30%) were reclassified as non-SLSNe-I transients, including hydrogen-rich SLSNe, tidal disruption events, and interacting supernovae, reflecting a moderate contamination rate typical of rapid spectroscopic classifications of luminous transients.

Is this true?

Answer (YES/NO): NO